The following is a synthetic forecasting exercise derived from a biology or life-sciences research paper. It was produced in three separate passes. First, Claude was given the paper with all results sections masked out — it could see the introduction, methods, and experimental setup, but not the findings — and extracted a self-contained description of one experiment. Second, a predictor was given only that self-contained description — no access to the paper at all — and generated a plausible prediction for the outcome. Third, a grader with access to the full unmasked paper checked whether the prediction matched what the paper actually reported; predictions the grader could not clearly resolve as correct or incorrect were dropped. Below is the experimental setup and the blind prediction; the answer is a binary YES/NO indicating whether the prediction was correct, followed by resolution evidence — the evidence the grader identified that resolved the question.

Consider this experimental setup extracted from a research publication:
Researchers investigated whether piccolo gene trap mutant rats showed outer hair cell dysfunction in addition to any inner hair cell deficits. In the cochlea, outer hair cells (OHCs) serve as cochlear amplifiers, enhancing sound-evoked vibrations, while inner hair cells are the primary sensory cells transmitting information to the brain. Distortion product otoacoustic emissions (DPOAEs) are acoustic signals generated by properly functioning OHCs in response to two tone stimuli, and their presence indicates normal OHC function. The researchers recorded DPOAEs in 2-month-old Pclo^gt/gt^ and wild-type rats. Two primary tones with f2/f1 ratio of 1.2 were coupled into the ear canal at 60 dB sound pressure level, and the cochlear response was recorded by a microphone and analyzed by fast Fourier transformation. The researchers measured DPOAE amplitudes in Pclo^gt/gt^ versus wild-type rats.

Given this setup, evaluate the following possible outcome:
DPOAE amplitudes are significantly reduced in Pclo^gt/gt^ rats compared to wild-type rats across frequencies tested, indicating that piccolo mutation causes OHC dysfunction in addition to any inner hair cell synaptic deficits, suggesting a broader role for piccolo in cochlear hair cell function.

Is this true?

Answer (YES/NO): NO